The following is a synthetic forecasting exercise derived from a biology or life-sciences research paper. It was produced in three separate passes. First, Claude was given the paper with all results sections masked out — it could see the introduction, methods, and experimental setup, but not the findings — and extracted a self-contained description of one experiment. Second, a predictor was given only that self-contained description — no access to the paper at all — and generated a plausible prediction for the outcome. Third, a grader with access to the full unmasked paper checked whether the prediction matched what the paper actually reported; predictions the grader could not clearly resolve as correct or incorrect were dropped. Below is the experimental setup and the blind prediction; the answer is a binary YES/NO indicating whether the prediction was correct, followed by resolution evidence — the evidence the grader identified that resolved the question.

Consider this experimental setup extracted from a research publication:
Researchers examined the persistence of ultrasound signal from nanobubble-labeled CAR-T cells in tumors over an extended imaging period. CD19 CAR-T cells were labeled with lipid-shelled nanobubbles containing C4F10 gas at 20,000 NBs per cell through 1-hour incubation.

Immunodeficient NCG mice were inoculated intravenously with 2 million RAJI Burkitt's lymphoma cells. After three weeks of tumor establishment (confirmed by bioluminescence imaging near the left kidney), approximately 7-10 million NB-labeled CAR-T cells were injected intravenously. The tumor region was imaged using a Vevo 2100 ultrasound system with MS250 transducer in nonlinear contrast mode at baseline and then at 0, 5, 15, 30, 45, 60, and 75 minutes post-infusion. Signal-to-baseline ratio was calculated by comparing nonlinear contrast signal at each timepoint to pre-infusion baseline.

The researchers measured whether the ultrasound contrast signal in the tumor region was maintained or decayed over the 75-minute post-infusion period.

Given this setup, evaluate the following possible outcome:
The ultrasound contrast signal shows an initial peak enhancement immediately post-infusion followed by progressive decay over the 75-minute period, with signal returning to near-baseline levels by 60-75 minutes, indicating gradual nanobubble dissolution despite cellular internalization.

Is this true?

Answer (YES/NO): NO